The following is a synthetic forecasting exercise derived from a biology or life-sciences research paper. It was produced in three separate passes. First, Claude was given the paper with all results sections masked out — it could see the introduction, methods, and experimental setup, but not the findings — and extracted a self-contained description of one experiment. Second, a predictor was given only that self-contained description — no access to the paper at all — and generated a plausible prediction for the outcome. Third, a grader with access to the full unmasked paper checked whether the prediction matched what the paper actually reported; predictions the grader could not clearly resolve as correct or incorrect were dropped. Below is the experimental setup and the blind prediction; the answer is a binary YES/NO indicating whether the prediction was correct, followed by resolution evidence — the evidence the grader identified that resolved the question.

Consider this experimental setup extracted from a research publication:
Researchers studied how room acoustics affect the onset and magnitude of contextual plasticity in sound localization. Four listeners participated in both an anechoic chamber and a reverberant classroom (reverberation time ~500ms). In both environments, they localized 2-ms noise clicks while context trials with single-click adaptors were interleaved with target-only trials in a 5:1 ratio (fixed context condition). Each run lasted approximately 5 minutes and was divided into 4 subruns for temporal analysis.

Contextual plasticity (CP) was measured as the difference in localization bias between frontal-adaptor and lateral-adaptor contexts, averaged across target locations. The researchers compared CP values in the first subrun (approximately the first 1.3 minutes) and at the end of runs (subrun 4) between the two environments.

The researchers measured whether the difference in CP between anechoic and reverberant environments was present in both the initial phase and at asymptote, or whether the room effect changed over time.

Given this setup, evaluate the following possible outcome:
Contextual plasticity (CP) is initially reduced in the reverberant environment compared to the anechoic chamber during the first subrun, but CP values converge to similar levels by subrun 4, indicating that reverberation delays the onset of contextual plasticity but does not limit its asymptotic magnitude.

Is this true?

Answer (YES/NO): YES